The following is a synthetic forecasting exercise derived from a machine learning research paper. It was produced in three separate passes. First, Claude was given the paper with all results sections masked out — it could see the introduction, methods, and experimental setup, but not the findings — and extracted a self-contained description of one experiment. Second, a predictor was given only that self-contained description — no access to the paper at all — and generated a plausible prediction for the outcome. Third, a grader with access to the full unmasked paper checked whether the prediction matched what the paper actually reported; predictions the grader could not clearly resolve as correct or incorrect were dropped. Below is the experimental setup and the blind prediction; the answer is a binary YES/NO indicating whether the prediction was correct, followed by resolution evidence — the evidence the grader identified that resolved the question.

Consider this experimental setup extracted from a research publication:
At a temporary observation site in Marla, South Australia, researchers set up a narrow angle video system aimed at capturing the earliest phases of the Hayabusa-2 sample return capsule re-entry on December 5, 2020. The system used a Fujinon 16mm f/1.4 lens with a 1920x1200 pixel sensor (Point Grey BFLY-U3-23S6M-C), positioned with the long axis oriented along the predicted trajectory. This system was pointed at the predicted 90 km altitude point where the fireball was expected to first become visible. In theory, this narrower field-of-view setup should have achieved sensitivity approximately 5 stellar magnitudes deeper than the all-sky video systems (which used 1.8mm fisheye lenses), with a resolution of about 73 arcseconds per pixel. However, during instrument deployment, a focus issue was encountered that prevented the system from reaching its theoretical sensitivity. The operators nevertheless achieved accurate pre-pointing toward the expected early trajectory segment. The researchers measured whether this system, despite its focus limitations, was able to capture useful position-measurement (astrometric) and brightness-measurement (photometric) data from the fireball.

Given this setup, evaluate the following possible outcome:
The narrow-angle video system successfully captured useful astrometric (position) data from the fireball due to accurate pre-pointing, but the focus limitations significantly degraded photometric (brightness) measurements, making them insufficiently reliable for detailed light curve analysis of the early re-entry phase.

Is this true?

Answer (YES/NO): NO